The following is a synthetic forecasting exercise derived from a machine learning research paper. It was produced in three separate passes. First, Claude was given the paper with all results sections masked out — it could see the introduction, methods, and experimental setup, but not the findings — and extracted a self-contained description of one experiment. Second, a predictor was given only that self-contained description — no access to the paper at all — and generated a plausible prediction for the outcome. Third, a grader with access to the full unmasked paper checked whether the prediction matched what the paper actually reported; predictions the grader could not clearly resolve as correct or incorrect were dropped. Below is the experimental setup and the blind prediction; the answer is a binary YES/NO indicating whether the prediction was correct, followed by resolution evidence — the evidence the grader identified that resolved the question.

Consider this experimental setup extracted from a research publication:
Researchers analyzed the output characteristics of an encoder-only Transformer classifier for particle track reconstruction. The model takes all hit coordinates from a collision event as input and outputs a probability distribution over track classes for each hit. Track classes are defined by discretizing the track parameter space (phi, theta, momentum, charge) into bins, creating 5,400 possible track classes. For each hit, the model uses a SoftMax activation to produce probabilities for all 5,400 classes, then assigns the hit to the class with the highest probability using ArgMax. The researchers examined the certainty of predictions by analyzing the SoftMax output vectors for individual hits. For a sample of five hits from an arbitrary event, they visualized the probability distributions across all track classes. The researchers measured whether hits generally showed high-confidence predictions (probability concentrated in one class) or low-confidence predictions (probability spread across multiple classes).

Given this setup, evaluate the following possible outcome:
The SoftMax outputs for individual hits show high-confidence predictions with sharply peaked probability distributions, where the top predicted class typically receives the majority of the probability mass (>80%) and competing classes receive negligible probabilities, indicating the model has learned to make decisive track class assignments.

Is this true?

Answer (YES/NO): NO